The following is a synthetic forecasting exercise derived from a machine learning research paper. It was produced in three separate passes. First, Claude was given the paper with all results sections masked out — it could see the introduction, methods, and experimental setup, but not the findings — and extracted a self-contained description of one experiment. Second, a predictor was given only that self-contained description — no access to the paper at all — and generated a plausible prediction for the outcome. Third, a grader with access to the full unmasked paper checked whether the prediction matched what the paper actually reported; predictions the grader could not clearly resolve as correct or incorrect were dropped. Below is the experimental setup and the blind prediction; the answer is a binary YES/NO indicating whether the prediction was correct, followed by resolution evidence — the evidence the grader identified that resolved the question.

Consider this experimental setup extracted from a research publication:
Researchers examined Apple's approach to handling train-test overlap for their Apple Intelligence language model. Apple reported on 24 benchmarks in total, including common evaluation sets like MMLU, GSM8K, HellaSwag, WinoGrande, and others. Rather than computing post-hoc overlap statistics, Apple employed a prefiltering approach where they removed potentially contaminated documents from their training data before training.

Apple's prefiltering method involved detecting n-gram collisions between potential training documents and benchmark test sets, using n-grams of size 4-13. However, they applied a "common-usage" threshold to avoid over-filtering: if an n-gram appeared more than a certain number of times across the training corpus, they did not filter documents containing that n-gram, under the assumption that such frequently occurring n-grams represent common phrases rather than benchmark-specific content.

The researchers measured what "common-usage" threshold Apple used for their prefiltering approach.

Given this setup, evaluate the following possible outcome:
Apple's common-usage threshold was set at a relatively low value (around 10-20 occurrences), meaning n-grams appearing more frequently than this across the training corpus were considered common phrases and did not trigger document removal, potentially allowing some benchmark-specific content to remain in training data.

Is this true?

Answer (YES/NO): NO